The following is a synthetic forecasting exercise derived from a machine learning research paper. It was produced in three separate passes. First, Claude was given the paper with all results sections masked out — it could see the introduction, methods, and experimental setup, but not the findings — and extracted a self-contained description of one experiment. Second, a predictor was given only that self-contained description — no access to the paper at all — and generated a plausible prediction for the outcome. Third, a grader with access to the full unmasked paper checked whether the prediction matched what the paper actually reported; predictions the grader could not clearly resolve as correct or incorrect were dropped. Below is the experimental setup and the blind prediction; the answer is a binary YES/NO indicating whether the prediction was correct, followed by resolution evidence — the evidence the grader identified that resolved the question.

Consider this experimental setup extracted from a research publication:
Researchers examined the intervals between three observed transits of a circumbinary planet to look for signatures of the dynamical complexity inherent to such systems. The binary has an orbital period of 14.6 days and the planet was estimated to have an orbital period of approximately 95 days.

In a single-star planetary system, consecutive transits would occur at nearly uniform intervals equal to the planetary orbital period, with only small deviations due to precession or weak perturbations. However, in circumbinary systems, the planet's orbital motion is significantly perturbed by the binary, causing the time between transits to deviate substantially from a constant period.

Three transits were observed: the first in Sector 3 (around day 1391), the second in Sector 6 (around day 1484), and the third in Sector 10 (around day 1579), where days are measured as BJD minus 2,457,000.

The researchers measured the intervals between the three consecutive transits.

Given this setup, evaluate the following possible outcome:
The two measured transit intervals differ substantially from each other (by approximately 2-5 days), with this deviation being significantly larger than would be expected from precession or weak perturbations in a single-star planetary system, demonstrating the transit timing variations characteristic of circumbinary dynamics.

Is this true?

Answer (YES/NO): YES